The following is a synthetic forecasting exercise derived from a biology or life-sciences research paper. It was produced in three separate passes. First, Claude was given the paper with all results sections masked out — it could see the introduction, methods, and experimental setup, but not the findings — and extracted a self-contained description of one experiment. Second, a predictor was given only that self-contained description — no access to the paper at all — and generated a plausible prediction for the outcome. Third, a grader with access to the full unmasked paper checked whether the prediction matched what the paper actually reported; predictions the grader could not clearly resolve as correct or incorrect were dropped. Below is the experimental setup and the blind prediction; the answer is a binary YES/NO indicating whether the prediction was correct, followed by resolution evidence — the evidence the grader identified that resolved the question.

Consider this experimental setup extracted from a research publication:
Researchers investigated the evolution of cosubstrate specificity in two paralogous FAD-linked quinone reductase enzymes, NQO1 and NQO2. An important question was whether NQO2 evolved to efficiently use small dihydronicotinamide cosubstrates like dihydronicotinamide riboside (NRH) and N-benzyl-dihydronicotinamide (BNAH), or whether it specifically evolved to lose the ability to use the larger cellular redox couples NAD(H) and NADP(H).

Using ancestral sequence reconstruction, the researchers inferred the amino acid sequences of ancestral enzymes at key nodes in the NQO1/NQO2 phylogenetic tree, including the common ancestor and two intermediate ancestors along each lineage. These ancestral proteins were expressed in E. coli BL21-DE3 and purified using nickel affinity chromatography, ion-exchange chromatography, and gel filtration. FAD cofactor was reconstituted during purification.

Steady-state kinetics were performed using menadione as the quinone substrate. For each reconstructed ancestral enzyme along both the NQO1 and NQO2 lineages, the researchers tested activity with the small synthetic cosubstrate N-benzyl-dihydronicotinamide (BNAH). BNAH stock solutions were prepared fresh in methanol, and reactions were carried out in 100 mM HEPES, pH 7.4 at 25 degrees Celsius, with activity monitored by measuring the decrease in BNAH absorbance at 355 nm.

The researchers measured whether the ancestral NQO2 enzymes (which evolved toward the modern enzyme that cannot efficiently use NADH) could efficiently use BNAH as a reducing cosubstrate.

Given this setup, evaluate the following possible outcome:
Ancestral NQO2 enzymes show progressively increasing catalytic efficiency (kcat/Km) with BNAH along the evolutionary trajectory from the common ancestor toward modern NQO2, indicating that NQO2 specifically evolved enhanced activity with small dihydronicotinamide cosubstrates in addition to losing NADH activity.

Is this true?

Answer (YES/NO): NO